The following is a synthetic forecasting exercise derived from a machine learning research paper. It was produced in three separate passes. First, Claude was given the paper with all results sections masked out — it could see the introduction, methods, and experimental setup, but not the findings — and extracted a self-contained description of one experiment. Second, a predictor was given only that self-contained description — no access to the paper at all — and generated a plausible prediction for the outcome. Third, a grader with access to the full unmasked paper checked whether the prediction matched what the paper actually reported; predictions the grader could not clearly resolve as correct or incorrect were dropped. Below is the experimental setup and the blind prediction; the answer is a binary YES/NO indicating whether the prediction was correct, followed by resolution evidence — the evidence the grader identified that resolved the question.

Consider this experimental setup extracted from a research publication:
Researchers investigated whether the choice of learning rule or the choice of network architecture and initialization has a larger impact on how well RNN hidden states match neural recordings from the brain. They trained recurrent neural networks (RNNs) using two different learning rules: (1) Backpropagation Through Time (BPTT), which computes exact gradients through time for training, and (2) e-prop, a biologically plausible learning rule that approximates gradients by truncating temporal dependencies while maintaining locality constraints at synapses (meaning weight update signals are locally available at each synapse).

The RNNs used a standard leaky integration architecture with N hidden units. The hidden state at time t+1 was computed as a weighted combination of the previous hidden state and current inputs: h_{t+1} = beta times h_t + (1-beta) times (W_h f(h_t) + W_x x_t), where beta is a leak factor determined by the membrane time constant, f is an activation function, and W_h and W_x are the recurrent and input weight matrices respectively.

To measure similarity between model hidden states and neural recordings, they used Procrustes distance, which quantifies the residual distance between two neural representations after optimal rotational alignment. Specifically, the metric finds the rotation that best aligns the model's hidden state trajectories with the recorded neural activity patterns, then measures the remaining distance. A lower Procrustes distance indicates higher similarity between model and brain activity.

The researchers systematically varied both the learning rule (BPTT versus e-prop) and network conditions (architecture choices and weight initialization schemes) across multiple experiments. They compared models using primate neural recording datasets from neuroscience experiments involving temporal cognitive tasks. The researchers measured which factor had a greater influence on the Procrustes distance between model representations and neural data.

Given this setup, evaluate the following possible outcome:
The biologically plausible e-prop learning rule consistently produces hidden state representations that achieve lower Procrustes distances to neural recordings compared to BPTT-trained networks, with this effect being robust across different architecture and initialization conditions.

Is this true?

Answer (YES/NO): NO